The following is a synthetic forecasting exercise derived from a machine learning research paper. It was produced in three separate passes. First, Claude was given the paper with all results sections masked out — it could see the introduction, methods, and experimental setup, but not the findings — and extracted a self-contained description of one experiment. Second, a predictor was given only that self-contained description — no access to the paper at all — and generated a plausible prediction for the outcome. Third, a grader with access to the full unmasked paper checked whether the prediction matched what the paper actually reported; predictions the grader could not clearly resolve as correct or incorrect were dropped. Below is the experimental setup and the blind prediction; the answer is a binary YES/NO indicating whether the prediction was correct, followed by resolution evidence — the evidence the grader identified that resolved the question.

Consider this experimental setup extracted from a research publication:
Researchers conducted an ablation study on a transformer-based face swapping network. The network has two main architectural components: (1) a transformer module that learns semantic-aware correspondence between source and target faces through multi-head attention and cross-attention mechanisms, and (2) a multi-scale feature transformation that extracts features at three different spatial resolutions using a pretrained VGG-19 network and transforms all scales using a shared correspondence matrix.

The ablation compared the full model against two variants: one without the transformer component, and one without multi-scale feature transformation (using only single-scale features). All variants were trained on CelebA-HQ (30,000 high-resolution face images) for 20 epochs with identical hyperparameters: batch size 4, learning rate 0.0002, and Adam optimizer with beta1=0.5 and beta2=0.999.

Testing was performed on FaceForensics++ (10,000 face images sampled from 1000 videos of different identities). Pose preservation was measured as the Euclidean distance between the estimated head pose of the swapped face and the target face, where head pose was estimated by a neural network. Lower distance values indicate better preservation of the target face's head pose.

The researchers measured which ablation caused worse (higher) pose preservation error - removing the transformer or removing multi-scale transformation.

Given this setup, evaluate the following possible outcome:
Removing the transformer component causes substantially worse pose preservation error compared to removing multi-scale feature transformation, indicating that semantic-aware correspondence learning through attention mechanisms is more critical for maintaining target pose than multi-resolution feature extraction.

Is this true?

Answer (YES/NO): NO